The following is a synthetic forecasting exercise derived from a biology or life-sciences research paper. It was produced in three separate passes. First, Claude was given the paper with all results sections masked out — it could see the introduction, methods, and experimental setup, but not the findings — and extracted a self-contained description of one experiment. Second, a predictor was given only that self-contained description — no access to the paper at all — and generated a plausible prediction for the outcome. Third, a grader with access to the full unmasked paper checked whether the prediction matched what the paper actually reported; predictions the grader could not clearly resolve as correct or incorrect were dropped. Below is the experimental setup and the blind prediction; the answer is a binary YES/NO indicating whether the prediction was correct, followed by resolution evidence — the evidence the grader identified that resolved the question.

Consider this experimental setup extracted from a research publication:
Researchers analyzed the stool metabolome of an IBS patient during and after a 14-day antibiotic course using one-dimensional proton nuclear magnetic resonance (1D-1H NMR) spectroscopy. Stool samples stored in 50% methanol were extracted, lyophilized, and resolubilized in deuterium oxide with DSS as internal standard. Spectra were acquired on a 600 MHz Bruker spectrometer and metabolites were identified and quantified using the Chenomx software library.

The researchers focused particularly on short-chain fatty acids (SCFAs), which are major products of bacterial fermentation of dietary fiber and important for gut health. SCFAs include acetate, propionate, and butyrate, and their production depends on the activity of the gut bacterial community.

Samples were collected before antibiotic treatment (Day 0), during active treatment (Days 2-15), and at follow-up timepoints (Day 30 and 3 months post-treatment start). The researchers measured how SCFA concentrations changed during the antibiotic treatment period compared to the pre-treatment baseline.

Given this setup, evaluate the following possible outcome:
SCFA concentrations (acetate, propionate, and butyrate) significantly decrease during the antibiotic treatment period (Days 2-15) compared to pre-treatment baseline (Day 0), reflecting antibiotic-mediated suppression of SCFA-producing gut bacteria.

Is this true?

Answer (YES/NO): NO